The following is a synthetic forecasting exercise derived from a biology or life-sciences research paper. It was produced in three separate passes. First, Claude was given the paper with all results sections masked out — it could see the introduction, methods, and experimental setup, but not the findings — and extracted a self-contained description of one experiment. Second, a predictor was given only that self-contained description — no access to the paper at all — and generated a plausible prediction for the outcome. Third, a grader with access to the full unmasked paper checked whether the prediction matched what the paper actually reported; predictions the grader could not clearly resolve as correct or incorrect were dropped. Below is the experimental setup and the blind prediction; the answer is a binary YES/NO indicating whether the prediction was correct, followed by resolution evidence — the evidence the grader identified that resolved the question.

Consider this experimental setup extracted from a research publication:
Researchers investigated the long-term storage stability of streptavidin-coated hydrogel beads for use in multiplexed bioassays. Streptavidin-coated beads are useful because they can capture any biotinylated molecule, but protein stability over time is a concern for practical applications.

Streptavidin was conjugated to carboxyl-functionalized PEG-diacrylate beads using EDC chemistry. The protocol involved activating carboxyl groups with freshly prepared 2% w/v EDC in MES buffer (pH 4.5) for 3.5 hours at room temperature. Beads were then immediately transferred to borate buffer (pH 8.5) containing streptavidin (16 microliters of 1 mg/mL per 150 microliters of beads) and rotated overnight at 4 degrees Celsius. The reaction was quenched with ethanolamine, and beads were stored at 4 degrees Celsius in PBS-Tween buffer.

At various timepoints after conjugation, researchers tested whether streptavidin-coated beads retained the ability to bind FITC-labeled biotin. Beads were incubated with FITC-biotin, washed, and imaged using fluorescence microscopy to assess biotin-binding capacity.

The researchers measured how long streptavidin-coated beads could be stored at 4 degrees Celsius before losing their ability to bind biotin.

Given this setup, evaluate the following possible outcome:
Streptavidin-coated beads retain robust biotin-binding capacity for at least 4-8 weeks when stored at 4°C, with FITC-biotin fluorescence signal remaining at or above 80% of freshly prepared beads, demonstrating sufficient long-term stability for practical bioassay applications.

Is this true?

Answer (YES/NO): YES